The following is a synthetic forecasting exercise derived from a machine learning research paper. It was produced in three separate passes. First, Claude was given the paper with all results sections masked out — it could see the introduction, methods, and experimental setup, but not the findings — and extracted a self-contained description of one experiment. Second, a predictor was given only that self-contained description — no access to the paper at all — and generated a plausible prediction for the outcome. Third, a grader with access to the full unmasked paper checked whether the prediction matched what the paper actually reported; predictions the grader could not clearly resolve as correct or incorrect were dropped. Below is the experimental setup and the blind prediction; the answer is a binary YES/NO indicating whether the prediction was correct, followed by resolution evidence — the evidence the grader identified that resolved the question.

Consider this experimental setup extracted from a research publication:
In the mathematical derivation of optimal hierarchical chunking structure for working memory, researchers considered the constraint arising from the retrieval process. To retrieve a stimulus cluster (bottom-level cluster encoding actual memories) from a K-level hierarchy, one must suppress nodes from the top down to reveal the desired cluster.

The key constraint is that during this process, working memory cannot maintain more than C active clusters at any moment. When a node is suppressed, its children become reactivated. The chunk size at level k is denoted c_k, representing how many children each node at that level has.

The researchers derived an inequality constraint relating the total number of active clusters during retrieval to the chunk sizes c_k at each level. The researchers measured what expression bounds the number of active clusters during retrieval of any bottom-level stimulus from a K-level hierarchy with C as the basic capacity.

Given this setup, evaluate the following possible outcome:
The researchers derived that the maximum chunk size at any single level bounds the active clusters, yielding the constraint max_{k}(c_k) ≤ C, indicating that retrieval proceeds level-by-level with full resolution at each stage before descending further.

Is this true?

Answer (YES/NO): NO